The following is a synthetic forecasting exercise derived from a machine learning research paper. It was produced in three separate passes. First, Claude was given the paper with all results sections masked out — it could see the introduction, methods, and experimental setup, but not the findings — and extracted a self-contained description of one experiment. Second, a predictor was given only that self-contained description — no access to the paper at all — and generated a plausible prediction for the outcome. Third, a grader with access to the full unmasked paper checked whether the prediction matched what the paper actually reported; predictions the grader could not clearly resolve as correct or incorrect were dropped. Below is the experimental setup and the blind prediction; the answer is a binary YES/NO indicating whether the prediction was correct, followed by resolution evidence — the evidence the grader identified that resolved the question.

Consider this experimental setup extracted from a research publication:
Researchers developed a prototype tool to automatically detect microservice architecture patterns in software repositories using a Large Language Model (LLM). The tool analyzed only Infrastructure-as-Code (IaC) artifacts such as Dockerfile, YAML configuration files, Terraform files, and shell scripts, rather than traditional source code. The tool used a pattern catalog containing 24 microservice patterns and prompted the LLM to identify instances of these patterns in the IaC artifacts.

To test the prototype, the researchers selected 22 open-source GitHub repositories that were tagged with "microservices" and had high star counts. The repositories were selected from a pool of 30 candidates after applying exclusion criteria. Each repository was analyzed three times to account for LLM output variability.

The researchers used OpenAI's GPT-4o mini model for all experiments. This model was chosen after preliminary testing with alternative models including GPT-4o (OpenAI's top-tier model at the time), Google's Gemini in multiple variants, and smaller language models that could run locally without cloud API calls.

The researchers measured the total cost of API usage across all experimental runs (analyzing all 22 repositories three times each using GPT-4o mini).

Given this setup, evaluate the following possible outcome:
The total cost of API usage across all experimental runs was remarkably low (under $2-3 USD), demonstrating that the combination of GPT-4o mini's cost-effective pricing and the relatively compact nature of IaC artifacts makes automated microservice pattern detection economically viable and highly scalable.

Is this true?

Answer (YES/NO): YES